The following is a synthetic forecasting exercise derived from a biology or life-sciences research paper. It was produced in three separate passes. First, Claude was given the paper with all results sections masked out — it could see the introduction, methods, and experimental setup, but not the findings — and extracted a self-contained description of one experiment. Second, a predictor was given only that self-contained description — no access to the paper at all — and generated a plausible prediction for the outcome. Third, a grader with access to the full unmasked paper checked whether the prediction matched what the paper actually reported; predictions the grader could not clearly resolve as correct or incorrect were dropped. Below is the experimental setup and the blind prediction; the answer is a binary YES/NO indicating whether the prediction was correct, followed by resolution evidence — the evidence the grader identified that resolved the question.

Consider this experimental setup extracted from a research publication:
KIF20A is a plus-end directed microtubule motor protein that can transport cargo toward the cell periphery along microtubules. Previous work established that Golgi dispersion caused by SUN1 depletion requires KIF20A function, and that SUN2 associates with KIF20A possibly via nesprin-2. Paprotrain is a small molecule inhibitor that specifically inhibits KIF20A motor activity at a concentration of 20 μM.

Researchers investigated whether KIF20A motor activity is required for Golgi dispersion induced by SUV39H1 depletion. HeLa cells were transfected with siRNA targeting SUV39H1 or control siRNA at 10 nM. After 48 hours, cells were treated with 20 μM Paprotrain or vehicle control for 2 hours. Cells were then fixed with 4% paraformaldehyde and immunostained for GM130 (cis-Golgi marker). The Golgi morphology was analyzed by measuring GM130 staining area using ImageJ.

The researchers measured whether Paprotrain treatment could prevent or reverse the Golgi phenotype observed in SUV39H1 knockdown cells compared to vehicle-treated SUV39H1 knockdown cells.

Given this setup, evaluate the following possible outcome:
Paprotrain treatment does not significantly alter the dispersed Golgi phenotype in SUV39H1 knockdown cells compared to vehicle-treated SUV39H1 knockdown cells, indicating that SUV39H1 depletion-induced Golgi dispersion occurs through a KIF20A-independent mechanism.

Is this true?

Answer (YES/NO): NO